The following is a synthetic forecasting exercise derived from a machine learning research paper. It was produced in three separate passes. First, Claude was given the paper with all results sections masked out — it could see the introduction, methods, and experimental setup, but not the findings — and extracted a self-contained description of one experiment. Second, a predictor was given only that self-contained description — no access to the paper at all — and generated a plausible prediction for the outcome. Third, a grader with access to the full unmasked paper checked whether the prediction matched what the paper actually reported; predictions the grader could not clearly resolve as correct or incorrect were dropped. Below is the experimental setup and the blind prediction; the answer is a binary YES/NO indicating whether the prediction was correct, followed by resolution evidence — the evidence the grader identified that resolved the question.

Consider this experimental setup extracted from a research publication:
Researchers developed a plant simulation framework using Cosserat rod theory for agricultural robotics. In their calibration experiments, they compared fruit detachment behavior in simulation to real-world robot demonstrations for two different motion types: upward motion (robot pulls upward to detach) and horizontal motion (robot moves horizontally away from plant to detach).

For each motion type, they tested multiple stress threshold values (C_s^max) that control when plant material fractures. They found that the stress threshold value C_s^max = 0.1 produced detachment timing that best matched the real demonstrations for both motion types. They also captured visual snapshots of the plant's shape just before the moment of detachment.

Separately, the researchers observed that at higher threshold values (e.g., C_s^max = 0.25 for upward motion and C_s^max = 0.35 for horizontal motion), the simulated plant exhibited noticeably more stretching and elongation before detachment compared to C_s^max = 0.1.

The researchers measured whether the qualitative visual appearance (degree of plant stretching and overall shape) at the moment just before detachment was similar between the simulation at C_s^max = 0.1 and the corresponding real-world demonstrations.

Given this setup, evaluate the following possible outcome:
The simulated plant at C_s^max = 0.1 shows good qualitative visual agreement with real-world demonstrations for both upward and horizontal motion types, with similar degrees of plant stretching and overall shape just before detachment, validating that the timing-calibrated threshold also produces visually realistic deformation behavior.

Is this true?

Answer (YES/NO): YES